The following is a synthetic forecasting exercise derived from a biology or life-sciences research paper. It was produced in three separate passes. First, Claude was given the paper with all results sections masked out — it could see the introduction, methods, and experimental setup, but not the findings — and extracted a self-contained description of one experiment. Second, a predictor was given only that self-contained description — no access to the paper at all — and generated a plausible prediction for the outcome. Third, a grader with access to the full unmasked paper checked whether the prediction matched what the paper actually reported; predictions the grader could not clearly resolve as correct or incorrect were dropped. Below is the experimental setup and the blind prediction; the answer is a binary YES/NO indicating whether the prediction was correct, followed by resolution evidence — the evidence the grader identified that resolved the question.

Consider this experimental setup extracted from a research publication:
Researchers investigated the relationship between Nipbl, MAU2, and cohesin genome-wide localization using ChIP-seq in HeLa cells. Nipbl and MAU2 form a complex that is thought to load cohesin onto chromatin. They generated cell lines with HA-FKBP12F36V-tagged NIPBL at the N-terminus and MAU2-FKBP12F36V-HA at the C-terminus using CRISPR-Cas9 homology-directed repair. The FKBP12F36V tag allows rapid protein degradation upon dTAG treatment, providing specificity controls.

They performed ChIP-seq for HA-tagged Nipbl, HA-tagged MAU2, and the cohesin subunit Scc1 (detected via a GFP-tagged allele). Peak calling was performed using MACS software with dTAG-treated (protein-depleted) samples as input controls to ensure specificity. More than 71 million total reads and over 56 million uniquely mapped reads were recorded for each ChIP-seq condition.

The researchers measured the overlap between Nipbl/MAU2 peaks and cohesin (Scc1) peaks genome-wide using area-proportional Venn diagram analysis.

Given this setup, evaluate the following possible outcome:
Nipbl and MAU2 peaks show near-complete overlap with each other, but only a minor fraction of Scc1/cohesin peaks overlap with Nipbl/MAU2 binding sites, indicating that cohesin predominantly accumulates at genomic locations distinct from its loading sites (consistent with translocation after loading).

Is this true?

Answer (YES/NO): YES